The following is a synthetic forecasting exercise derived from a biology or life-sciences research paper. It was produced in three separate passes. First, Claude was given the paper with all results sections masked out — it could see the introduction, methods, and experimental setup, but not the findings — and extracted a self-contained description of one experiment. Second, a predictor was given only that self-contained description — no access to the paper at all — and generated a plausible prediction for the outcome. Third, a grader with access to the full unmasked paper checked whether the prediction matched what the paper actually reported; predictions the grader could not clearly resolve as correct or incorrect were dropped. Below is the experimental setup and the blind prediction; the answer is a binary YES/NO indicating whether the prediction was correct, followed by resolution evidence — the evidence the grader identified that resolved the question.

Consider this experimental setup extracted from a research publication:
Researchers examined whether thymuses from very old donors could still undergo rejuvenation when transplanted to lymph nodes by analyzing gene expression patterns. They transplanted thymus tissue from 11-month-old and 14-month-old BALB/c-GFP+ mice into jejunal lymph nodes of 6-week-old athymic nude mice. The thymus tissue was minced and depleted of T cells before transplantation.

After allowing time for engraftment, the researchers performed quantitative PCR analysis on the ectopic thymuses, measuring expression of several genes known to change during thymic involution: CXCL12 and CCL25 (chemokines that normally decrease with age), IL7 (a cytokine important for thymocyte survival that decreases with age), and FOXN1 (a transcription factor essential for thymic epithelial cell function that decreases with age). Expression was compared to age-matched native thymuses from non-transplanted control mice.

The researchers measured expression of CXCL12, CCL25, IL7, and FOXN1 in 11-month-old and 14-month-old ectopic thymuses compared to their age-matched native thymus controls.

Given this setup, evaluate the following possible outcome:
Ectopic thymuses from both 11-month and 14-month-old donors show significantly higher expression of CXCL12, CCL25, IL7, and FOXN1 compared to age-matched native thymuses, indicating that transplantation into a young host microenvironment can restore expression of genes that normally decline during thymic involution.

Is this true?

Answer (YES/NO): NO